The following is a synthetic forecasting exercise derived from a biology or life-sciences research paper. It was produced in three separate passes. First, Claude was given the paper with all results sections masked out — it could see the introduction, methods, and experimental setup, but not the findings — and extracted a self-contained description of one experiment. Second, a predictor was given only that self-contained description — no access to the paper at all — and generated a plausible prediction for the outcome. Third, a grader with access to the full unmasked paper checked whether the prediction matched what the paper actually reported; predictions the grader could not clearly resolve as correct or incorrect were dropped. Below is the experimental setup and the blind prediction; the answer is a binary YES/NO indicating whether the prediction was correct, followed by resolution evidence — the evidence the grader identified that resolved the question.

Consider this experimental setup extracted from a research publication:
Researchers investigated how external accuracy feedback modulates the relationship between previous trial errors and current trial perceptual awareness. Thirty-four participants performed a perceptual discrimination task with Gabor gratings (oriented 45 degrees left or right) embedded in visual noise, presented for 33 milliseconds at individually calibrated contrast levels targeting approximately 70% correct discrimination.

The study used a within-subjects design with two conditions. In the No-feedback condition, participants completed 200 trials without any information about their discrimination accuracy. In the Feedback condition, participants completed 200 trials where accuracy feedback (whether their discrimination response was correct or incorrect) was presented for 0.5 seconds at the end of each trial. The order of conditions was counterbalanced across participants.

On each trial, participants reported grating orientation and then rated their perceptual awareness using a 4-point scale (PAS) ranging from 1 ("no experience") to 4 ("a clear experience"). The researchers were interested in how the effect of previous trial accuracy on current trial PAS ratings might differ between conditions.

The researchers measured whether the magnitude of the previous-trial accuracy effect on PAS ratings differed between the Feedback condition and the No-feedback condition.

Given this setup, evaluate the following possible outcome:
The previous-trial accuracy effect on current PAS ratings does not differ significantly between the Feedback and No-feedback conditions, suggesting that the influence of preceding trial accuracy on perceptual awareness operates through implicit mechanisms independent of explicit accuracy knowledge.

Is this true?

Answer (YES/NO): NO